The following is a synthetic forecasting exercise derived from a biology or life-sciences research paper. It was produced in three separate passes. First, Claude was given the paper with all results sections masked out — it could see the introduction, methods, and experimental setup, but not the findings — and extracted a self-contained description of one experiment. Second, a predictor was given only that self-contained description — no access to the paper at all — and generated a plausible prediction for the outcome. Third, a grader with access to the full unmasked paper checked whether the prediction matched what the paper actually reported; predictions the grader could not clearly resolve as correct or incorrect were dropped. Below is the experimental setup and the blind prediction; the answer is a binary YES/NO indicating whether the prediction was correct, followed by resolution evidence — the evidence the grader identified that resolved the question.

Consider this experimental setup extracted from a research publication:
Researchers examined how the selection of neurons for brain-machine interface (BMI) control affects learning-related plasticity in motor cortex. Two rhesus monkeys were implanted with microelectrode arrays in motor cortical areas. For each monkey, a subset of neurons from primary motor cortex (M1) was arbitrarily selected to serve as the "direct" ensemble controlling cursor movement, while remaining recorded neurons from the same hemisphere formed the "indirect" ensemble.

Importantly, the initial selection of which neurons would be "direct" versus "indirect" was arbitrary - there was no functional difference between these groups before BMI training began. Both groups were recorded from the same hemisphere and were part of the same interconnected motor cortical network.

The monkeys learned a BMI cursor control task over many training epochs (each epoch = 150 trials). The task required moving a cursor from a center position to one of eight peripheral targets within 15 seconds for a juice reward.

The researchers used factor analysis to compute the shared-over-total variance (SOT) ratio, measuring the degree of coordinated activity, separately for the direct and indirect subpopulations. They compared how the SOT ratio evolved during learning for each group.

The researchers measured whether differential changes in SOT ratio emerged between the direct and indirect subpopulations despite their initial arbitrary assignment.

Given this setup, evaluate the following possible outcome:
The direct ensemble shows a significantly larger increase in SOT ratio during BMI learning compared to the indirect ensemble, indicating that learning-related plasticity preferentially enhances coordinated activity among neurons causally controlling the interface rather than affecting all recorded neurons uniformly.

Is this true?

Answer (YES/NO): YES